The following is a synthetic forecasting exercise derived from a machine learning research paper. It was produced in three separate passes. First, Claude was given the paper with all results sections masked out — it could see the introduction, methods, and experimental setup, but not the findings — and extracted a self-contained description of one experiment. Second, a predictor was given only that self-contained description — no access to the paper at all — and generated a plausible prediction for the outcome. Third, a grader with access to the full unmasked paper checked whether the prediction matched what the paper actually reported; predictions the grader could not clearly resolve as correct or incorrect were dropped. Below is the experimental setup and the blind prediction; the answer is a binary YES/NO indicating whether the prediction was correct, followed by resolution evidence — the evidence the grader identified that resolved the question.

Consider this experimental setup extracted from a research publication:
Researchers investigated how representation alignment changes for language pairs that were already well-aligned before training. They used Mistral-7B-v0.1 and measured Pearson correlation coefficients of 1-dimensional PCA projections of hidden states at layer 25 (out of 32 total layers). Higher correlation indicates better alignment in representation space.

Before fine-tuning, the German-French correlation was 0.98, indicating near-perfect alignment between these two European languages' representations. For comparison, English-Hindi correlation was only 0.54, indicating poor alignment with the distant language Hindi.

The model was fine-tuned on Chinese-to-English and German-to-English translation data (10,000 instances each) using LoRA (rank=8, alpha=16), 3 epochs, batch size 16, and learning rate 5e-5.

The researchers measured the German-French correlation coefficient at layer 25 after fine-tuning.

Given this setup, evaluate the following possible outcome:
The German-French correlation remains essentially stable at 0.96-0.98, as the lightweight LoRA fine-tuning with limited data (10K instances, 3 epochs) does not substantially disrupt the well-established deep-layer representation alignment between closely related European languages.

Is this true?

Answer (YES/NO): YES